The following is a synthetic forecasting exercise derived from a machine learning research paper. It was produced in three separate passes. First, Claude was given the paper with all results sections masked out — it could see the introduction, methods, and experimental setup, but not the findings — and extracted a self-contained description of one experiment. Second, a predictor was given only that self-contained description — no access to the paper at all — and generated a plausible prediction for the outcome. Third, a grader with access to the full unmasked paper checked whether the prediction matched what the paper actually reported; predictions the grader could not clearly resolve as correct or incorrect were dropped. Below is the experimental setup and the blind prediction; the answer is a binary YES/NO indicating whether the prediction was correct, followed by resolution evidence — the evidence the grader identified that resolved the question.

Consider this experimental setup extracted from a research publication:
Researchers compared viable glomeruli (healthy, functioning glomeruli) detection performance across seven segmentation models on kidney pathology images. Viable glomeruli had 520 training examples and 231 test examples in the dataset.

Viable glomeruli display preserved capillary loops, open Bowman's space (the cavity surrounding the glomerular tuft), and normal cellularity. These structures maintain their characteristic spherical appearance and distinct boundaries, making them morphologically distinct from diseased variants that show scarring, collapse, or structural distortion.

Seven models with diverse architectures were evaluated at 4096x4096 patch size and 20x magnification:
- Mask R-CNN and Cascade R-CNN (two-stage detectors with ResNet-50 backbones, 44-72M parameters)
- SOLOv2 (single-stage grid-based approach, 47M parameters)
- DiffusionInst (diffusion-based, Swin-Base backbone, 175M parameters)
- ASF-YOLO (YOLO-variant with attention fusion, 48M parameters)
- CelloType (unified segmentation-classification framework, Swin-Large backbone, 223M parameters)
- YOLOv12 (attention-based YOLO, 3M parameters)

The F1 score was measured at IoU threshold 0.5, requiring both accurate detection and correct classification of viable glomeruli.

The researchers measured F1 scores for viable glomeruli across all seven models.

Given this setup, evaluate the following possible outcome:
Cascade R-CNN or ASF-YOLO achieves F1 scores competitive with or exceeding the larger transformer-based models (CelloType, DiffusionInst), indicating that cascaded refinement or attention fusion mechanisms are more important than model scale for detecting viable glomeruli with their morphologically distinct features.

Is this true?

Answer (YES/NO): YES